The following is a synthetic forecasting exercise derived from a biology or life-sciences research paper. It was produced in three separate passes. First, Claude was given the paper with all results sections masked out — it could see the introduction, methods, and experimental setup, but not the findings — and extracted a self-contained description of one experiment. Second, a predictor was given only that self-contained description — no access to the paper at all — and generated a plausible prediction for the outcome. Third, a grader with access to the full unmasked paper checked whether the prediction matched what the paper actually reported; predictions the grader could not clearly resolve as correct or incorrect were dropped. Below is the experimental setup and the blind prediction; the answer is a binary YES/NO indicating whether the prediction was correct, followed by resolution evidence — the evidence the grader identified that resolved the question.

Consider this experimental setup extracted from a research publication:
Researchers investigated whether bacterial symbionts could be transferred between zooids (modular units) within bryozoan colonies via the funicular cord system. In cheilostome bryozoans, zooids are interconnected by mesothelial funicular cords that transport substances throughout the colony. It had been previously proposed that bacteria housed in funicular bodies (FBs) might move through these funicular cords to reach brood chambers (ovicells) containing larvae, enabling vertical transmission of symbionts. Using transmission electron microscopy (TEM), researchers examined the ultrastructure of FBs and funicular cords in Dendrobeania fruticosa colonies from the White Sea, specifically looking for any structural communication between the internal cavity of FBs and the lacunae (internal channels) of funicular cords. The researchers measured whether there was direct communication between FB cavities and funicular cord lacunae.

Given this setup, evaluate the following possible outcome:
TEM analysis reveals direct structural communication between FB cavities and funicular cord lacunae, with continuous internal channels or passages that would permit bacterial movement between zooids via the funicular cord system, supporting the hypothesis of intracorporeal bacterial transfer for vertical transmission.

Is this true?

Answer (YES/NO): NO